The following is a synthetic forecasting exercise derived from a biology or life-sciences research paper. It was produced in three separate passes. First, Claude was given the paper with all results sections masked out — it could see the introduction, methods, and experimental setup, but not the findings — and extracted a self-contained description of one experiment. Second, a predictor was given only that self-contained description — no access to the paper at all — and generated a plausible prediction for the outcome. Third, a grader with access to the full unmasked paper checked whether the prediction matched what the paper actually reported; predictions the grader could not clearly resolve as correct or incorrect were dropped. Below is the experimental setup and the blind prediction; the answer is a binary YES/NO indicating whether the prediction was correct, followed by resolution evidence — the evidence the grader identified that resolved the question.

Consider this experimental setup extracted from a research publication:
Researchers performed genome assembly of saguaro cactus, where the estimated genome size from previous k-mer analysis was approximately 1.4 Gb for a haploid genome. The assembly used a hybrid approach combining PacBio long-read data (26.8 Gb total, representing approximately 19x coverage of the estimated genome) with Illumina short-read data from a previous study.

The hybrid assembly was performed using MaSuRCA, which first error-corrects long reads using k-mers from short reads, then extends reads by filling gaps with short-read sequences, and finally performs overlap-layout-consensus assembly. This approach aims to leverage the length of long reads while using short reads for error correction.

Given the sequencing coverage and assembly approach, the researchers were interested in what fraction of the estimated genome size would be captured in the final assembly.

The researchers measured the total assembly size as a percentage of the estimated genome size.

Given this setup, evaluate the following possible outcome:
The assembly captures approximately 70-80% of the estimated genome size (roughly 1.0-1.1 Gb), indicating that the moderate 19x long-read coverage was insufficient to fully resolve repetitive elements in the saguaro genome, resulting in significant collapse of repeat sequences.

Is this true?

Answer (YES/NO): NO